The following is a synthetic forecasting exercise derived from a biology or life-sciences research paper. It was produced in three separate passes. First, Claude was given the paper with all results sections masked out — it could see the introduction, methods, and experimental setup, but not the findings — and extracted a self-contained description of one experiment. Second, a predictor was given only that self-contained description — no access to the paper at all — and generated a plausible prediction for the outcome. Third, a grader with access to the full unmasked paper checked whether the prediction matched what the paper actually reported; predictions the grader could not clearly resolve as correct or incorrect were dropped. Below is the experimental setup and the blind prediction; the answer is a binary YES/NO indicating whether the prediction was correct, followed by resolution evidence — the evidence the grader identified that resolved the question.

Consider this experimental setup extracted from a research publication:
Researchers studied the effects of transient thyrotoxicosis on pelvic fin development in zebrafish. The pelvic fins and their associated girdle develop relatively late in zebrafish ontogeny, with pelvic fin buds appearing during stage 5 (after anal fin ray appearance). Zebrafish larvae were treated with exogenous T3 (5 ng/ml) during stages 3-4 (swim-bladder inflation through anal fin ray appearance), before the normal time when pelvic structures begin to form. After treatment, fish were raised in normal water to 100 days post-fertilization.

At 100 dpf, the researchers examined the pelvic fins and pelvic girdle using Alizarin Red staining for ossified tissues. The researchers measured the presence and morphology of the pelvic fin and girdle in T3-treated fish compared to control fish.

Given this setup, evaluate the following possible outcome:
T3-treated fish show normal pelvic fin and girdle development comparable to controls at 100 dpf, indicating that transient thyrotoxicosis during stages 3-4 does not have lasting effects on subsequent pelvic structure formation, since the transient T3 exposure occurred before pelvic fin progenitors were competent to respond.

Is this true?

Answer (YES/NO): NO